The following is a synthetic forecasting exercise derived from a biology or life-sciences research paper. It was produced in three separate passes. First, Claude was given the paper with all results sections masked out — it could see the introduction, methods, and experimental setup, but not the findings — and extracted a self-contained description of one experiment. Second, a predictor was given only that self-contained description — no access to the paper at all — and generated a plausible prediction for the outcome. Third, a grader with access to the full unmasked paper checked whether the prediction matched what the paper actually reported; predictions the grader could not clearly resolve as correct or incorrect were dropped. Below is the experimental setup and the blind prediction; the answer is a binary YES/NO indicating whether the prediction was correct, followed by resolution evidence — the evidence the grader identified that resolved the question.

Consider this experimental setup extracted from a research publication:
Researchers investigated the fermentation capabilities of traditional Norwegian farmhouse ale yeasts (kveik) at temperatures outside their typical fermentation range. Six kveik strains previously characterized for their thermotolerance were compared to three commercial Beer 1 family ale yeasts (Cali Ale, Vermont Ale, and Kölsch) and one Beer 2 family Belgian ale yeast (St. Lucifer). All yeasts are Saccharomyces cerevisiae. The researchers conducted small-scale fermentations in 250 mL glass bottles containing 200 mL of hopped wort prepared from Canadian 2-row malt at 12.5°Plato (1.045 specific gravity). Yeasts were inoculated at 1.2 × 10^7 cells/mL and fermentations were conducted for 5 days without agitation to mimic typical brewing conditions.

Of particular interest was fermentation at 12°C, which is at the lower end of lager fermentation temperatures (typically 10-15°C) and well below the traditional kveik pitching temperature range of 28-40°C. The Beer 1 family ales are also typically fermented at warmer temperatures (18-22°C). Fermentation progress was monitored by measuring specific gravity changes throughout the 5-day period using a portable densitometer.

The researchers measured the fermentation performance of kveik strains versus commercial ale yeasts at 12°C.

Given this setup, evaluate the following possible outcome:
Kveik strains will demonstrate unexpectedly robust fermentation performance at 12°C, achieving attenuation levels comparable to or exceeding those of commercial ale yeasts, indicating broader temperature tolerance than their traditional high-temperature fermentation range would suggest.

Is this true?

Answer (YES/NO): YES